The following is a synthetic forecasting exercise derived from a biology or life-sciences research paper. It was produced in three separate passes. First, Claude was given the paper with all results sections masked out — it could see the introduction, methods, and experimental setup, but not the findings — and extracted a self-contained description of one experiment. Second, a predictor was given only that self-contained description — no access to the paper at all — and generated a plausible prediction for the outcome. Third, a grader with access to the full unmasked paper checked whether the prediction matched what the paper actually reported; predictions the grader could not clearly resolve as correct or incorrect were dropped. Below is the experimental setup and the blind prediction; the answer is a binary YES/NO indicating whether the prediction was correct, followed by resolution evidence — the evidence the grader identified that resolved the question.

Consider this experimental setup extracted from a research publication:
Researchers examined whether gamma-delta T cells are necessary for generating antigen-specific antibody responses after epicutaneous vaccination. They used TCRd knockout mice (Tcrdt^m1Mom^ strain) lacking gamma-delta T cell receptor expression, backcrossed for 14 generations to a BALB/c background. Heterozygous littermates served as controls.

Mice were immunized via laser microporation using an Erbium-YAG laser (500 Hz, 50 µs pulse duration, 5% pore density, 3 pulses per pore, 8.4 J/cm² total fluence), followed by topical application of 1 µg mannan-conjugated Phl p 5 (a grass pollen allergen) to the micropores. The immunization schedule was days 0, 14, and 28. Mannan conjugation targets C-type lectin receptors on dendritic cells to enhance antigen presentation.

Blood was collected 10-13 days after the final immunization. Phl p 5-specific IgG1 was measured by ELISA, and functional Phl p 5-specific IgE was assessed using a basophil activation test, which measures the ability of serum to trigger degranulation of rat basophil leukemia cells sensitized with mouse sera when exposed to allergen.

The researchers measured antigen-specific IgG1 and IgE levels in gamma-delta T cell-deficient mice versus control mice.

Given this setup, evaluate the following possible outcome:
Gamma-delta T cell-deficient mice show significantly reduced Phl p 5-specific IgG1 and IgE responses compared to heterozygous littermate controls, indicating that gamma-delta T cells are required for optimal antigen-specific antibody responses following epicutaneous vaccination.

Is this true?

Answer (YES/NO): NO